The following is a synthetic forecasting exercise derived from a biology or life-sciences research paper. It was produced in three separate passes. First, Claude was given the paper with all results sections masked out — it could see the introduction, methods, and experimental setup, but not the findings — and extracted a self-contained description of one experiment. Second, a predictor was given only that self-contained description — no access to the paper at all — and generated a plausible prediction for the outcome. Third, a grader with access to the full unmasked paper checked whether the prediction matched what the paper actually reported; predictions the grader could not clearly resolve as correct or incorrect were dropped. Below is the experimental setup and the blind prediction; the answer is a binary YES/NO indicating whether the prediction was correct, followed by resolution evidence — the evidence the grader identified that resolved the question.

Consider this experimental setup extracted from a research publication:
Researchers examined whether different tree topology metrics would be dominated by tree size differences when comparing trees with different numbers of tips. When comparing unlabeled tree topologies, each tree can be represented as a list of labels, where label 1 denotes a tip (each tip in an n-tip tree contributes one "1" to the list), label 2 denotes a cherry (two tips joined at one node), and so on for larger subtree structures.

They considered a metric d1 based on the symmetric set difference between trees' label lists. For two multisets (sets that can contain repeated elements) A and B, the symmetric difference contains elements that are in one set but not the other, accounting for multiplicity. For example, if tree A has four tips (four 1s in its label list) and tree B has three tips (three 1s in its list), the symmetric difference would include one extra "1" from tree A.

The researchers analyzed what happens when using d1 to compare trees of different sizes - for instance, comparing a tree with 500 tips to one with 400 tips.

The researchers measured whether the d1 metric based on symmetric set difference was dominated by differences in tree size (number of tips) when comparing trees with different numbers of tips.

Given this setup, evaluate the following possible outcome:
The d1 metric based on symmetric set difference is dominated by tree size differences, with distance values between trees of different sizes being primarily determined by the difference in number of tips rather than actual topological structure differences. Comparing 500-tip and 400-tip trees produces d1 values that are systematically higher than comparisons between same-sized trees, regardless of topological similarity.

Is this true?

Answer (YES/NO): YES